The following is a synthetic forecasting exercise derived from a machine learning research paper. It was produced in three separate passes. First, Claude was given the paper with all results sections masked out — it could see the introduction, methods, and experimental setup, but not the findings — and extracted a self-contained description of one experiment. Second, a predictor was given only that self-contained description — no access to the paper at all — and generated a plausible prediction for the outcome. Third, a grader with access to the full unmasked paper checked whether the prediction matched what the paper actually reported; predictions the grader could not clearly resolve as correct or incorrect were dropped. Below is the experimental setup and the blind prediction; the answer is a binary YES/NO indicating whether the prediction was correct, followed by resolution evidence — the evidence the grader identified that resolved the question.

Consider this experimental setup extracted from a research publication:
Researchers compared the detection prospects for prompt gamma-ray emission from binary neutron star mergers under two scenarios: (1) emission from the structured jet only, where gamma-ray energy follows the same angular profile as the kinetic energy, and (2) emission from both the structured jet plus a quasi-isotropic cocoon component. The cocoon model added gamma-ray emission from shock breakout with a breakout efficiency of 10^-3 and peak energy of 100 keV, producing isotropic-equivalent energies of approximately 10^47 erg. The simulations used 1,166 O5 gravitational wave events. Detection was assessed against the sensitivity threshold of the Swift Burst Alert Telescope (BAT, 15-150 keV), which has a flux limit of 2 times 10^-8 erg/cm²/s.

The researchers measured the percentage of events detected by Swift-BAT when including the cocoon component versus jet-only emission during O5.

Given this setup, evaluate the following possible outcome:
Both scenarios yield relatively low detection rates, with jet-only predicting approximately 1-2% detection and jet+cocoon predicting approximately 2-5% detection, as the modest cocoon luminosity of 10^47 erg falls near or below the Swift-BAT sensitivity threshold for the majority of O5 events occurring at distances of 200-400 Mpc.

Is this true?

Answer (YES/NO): NO